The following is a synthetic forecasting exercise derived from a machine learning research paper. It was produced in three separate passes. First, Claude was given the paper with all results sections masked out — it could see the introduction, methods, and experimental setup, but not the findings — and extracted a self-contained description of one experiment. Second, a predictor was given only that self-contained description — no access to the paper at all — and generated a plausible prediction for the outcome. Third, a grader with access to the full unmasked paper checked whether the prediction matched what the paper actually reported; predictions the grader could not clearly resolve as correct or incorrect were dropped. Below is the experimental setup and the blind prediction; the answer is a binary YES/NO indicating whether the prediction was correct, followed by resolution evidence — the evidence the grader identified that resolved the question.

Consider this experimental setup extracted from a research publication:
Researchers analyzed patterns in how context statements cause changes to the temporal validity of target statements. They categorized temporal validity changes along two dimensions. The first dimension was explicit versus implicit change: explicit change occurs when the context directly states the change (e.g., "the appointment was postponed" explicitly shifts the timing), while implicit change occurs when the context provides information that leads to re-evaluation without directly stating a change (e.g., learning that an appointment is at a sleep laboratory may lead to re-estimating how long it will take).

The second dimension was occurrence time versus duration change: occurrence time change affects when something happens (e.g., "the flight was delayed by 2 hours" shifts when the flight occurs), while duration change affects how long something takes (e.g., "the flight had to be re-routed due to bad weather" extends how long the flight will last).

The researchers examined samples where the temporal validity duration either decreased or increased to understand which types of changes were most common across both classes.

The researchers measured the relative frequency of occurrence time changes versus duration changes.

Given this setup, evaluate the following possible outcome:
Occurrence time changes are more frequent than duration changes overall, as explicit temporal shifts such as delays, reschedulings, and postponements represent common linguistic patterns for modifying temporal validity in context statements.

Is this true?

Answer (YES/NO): NO